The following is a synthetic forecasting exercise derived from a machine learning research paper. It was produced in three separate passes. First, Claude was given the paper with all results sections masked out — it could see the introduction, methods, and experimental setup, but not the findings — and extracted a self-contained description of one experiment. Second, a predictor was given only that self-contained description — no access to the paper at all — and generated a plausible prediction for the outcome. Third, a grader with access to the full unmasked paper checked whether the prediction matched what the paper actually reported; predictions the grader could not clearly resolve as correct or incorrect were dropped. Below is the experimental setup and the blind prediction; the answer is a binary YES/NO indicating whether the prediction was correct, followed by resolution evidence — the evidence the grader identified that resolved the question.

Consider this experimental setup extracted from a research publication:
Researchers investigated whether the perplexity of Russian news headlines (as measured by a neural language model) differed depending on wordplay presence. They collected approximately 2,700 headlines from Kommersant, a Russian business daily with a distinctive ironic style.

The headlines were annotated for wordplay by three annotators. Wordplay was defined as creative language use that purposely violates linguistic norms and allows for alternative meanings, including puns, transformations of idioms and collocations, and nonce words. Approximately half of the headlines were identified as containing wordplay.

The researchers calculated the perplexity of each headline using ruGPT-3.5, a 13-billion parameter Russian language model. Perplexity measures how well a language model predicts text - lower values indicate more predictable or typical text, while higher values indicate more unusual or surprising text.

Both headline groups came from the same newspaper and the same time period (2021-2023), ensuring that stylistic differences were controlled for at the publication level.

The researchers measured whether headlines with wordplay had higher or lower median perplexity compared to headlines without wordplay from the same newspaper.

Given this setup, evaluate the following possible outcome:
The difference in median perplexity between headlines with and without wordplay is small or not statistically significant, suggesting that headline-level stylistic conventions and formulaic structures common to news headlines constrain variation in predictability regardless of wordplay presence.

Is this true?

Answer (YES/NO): NO